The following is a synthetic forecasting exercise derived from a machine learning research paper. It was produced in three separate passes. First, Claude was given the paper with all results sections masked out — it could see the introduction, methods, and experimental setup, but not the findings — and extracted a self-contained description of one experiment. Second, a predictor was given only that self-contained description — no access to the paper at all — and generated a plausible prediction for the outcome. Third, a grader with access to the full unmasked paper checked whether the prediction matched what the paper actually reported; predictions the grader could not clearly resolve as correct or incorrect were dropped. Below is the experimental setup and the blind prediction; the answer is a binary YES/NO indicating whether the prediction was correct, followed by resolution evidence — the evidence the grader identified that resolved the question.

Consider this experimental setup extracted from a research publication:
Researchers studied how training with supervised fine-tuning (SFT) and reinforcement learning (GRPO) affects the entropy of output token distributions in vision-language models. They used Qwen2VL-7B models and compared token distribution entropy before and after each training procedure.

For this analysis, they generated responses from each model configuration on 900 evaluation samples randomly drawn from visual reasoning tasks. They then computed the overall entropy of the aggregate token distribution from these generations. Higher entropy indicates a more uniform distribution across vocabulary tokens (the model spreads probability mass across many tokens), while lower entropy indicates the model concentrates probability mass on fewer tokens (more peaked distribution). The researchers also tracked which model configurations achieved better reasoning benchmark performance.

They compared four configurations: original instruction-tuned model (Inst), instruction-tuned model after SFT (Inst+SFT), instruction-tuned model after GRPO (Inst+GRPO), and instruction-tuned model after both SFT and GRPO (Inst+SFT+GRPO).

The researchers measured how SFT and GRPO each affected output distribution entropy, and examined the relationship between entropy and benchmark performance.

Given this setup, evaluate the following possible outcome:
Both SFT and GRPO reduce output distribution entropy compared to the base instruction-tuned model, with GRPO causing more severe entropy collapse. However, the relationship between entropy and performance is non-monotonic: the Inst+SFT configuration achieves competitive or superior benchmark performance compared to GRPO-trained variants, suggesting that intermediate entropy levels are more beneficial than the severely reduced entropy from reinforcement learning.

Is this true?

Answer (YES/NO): NO